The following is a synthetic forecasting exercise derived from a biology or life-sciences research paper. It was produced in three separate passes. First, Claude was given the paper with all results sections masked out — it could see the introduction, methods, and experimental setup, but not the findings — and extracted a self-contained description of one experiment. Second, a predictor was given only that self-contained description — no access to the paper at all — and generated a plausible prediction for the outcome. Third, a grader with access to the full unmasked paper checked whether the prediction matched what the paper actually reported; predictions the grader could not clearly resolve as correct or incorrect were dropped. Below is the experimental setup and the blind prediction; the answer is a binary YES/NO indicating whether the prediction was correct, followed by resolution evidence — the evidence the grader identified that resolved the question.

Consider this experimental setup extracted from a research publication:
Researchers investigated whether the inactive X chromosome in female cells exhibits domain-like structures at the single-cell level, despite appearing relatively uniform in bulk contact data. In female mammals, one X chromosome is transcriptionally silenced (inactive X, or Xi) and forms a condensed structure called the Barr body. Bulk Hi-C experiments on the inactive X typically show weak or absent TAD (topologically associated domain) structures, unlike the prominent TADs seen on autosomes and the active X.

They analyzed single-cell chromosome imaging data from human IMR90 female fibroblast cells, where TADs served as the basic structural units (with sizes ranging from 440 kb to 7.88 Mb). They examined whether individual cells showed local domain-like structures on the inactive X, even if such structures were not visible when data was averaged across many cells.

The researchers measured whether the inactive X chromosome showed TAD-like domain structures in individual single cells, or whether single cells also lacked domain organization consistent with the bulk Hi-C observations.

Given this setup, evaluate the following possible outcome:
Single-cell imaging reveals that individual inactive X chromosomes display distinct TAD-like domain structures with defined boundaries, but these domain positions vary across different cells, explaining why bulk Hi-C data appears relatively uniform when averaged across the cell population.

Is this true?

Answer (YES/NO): YES